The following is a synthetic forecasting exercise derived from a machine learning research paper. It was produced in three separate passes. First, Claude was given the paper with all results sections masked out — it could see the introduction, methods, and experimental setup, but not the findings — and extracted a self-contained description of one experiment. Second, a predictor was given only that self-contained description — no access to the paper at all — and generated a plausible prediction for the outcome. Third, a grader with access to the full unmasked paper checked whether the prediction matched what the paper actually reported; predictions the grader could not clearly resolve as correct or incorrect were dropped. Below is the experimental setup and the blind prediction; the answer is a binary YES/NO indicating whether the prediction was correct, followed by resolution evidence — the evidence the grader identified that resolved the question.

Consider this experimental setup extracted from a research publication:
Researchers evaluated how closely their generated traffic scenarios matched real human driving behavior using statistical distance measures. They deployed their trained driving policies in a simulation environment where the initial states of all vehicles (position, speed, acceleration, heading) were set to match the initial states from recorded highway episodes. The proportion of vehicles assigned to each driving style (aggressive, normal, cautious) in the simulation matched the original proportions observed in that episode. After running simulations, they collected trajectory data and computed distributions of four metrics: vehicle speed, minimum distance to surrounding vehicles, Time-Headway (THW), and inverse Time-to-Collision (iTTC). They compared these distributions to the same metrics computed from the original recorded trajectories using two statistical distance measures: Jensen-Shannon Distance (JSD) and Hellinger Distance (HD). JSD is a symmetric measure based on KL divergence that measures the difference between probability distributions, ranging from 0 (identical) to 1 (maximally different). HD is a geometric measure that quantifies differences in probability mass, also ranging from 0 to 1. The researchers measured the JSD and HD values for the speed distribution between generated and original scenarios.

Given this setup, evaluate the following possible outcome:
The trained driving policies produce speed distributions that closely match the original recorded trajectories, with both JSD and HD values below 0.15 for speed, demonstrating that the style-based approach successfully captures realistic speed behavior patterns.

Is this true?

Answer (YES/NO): NO